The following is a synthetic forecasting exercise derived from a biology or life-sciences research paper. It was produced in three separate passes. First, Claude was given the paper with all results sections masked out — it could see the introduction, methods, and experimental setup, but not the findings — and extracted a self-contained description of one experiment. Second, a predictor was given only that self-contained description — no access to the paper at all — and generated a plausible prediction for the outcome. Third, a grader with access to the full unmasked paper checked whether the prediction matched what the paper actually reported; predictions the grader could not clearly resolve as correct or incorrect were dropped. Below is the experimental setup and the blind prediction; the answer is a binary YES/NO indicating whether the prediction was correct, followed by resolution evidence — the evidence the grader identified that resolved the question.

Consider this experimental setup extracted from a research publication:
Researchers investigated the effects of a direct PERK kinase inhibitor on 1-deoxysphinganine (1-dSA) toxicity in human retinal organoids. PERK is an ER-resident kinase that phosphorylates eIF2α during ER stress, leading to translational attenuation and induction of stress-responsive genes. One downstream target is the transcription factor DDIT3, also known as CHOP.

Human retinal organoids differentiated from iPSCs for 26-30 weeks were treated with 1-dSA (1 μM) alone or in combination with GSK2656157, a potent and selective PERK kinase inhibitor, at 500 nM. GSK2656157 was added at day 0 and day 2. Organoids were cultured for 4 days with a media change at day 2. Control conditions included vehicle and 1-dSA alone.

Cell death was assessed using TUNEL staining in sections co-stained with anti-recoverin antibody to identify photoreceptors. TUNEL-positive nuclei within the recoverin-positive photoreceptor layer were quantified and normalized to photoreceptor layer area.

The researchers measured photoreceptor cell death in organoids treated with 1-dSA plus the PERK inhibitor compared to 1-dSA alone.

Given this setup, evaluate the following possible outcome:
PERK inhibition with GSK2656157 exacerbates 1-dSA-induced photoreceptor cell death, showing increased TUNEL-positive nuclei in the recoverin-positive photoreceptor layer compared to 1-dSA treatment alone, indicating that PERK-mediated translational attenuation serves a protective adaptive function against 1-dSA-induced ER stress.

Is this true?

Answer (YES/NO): NO